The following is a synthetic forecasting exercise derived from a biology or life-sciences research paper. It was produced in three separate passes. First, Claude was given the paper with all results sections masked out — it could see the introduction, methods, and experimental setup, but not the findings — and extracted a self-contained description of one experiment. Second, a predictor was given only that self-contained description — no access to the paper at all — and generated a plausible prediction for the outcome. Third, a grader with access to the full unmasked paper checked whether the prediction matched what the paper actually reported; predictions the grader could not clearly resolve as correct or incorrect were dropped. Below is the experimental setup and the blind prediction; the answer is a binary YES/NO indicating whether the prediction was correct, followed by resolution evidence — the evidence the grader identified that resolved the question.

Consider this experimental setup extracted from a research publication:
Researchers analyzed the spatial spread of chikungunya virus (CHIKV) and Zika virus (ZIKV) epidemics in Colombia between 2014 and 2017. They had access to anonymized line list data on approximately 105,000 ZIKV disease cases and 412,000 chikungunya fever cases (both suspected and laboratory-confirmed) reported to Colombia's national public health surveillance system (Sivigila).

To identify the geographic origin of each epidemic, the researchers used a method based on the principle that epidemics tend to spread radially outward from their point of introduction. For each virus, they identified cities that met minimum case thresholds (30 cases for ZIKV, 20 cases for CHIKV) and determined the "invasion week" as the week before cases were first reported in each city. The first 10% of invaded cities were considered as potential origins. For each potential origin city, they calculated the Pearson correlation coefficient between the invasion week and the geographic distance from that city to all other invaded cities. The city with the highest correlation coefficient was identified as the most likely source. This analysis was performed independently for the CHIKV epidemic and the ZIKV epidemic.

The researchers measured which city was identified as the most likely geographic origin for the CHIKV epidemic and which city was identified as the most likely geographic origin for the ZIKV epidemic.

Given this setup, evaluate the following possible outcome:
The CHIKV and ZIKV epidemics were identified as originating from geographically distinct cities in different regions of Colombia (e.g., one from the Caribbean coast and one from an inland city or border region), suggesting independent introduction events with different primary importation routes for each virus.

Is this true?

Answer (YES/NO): NO